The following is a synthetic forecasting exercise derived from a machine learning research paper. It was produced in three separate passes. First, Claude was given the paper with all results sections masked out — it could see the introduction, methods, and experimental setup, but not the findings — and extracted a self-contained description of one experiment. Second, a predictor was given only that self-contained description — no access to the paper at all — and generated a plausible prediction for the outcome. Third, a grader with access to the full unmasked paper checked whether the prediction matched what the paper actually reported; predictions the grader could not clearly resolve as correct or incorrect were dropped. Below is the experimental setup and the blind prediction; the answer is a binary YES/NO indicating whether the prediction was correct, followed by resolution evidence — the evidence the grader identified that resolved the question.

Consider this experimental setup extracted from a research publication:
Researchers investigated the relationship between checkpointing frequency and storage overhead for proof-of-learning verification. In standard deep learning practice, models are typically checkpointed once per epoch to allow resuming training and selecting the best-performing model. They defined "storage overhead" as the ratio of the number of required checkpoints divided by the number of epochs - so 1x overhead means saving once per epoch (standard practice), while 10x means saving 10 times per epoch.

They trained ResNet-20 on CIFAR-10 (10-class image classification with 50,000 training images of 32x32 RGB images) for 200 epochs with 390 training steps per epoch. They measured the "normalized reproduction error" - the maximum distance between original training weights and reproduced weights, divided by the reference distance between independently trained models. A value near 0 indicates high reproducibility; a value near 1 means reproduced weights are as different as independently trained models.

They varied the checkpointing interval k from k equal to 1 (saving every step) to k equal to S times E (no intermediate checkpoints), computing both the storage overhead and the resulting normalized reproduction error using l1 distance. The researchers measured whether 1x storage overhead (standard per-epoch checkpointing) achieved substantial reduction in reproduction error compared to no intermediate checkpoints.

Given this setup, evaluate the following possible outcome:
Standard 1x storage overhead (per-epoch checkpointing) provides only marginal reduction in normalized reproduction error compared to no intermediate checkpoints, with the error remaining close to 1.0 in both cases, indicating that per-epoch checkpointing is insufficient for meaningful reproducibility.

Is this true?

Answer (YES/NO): NO